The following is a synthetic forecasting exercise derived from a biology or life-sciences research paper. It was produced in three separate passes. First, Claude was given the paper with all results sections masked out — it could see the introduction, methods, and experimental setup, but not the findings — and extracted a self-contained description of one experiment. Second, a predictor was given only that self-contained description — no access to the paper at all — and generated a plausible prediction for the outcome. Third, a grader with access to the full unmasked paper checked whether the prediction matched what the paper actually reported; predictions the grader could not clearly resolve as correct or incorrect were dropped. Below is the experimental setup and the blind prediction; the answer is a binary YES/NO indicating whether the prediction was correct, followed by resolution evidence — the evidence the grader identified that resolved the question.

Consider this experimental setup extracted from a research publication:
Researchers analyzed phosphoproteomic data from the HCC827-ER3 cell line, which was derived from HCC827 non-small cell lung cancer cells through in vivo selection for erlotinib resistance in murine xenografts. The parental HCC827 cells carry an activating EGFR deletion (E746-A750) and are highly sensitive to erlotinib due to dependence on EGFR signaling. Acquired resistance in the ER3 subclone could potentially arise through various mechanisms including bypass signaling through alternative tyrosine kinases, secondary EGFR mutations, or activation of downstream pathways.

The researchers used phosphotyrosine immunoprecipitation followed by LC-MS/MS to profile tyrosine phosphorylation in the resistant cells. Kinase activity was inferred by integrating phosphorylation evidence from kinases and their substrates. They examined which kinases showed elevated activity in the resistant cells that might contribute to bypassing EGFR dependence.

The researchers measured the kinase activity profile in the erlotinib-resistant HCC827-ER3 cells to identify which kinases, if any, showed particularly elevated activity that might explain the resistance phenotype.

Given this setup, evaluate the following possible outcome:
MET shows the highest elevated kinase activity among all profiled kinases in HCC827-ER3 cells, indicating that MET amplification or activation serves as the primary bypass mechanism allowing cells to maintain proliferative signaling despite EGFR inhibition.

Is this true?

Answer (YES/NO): NO